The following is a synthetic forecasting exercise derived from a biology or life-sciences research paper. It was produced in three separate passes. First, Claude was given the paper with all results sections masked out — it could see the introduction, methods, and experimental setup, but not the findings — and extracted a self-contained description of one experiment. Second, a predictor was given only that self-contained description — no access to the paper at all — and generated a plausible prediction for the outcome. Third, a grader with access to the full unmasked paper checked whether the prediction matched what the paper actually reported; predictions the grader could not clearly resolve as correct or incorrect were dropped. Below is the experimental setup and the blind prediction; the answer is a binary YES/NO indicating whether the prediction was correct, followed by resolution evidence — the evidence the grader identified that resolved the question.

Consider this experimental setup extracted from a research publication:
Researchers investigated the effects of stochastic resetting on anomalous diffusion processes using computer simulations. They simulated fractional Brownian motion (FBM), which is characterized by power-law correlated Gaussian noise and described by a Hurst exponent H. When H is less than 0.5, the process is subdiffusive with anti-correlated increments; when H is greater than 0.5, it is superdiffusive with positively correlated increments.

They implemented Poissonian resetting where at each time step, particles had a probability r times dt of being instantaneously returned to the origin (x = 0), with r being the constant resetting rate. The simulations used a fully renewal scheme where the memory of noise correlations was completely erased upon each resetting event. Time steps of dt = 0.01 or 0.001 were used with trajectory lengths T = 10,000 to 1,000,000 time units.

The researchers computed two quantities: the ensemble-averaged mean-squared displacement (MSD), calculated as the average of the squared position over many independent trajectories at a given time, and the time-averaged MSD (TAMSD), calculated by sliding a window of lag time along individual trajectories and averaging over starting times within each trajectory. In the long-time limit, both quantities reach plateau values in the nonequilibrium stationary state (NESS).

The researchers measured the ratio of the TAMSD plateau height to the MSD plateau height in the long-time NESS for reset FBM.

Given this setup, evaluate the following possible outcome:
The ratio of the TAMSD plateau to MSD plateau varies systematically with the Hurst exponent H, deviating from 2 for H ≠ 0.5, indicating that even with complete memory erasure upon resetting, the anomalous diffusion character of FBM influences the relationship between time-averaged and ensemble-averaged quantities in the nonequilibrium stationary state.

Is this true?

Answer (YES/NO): NO